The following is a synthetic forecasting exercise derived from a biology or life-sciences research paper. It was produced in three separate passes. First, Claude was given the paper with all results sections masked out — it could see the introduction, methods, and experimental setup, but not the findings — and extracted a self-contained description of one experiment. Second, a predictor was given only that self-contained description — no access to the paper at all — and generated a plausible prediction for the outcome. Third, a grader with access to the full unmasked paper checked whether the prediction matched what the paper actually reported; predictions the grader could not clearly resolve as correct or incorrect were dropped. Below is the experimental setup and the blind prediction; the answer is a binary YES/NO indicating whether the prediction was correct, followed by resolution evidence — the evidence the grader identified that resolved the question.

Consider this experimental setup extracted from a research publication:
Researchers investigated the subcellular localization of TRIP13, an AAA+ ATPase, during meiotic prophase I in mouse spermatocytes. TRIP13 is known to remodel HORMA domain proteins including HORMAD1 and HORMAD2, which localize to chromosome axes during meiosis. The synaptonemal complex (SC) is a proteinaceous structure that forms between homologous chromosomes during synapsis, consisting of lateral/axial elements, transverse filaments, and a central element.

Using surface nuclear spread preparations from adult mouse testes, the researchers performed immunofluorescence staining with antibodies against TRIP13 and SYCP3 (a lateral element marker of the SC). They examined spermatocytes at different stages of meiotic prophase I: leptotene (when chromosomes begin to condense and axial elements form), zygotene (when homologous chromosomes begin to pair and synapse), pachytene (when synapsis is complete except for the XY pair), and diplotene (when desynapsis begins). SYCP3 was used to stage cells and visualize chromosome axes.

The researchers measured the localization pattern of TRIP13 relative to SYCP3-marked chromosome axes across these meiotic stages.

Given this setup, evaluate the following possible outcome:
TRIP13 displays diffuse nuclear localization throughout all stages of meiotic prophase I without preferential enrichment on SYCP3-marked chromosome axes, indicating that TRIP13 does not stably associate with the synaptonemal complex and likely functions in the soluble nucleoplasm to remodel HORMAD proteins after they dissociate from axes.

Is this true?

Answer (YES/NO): NO